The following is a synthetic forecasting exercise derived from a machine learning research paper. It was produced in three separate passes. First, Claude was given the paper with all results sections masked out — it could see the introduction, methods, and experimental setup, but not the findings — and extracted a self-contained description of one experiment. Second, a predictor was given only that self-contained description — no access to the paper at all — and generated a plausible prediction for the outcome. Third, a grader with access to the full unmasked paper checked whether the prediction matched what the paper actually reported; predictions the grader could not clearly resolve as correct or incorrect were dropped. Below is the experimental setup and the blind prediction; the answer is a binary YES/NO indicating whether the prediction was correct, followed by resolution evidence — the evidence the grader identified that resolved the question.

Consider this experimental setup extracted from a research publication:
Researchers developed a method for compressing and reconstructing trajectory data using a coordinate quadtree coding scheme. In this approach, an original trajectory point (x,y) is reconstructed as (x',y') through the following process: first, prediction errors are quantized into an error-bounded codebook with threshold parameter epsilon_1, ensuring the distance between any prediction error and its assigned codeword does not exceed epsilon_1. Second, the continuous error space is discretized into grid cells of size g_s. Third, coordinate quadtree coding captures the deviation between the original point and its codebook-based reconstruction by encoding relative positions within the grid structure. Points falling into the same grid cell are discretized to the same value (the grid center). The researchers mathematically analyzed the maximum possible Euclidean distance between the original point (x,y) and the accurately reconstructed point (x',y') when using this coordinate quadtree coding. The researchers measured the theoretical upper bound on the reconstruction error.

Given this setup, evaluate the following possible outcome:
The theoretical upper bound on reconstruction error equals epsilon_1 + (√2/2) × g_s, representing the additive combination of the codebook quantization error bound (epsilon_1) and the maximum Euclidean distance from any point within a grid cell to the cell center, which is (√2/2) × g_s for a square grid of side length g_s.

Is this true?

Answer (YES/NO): NO